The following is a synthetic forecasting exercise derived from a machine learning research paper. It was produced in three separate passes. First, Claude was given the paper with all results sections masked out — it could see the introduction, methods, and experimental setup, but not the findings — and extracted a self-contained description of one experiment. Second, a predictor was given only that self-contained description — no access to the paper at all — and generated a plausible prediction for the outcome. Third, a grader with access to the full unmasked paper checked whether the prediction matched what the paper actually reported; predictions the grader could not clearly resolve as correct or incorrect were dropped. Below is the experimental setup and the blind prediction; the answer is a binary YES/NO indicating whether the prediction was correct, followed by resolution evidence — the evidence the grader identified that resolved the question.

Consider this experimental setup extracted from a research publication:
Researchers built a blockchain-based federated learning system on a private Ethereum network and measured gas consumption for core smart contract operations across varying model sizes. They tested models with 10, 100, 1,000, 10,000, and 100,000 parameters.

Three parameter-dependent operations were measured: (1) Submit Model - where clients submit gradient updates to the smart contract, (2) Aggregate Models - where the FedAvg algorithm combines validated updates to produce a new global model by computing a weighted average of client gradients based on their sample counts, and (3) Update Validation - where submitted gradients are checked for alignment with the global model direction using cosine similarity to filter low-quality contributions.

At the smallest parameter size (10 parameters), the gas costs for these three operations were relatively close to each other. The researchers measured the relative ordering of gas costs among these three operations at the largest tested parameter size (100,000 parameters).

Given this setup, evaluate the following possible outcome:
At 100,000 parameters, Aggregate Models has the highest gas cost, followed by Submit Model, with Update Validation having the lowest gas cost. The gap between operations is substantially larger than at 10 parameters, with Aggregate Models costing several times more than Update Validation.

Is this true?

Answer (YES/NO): NO